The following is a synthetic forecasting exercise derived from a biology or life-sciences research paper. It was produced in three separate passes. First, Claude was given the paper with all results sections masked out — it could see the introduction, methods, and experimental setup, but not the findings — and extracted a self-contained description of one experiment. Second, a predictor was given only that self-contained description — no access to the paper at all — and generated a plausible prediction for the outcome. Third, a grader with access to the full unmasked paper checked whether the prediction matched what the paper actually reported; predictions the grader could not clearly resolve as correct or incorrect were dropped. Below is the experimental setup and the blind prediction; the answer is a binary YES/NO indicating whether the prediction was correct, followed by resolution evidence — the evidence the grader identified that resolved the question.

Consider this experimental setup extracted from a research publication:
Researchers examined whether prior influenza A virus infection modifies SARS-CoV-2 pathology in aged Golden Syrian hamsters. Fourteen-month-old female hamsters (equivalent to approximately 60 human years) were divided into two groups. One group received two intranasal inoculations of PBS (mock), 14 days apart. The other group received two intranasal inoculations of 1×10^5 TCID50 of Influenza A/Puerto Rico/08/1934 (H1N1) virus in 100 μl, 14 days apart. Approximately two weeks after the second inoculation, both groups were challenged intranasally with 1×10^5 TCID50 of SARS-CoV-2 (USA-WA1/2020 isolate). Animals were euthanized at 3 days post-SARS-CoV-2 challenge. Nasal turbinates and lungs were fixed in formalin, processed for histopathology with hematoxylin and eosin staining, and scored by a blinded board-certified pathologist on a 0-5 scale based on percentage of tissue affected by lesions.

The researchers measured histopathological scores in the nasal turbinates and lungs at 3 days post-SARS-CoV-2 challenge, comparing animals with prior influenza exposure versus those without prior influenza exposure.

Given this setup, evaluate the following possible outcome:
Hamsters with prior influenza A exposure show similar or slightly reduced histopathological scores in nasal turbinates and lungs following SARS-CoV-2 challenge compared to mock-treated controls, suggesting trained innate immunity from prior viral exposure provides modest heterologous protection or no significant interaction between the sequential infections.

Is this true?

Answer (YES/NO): NO